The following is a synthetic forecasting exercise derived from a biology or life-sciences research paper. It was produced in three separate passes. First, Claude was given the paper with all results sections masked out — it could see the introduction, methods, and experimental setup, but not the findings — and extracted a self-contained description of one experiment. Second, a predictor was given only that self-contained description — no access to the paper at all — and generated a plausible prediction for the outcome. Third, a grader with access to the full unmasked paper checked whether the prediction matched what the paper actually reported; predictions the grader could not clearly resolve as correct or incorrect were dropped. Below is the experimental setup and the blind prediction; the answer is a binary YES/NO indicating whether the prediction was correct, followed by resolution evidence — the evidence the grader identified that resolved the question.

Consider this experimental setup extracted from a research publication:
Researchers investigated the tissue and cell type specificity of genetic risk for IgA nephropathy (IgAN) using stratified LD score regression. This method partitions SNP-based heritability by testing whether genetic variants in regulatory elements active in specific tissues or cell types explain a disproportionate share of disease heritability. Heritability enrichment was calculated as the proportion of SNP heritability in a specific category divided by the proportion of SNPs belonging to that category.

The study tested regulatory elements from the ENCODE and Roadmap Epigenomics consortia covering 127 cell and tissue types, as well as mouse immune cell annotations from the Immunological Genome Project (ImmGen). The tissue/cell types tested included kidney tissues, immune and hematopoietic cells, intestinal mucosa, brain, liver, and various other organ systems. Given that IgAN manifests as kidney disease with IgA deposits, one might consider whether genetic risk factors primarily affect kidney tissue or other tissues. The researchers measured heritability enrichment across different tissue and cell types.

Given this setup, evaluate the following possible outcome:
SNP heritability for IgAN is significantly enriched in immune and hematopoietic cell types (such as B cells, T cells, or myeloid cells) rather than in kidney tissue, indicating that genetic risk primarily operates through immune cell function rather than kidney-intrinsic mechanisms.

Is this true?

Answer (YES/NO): YES